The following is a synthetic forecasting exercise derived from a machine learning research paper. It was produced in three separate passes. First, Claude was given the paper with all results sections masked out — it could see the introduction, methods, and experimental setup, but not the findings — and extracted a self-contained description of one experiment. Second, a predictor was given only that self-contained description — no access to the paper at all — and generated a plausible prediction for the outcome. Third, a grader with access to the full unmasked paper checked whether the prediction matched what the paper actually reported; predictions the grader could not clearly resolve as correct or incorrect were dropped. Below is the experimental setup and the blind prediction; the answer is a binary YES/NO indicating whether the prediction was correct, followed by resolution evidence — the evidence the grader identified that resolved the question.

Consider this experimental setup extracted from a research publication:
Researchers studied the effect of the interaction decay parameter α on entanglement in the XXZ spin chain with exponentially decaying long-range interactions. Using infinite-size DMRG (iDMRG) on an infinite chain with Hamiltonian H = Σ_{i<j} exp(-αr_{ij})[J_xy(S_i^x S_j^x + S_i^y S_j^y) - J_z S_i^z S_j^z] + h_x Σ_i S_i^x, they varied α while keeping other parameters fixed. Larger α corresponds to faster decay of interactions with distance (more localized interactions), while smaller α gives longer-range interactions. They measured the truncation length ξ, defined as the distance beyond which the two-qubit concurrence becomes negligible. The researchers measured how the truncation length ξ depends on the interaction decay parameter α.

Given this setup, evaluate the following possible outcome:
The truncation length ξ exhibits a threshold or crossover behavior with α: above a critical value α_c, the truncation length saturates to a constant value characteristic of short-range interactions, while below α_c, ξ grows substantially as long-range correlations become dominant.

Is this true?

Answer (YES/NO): NO